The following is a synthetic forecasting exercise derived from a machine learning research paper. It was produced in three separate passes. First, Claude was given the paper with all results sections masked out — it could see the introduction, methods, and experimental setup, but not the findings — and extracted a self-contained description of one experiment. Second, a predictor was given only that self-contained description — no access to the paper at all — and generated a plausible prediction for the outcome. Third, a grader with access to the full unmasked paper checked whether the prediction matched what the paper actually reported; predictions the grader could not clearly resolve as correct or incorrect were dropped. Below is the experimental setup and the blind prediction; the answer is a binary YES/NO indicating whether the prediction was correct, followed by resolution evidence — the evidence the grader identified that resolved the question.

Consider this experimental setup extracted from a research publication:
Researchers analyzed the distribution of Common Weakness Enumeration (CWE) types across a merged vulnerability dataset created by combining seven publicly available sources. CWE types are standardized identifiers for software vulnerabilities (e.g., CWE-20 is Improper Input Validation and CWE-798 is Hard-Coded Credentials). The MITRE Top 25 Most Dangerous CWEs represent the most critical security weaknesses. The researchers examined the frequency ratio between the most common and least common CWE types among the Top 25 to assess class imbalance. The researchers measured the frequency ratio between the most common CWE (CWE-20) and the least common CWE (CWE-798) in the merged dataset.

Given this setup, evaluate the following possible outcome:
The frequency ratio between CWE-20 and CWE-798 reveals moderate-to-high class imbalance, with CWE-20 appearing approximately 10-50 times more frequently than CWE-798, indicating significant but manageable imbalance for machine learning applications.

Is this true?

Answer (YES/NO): NO